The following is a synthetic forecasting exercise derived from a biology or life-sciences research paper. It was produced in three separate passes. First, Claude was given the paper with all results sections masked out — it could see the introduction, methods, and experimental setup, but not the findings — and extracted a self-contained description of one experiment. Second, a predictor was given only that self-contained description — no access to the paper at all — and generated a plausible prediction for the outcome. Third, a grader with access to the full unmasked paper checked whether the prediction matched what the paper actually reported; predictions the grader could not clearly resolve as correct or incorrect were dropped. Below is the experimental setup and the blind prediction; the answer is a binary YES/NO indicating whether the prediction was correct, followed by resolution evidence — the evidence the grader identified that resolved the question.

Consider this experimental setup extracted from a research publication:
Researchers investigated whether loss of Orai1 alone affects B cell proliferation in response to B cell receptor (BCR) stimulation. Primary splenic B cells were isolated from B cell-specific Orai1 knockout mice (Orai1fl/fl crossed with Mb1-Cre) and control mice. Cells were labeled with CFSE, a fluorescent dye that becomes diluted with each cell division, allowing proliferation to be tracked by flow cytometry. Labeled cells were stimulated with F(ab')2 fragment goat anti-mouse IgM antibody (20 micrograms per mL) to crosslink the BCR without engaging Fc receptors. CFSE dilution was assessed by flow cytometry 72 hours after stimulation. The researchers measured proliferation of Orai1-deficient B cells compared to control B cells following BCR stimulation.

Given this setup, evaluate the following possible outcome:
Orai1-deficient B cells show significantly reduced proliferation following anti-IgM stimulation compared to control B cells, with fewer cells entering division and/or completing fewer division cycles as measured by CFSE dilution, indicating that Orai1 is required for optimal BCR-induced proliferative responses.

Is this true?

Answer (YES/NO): NO